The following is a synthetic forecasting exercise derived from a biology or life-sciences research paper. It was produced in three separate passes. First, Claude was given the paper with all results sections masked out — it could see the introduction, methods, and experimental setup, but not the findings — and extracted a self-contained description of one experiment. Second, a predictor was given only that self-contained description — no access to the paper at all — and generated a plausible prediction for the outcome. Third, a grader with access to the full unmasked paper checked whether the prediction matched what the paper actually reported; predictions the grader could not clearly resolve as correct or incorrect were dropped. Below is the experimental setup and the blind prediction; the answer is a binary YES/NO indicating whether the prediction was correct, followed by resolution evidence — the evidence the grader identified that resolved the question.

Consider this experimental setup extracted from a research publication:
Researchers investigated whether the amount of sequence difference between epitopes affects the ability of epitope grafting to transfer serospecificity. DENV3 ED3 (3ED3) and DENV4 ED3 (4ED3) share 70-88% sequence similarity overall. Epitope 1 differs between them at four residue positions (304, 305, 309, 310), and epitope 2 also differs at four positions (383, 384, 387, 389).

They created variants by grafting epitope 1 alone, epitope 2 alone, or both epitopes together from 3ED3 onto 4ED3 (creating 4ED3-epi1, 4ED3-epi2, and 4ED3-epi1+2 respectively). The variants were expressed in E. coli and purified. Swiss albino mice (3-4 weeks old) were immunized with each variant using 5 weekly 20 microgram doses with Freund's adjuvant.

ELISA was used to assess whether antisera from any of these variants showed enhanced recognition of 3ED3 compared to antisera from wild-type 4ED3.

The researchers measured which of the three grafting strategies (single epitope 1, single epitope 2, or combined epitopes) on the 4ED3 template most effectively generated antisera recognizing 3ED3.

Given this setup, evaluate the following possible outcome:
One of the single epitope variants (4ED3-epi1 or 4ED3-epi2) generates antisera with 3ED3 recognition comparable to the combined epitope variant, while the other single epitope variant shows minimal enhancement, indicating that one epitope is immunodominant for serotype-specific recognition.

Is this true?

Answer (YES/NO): NO